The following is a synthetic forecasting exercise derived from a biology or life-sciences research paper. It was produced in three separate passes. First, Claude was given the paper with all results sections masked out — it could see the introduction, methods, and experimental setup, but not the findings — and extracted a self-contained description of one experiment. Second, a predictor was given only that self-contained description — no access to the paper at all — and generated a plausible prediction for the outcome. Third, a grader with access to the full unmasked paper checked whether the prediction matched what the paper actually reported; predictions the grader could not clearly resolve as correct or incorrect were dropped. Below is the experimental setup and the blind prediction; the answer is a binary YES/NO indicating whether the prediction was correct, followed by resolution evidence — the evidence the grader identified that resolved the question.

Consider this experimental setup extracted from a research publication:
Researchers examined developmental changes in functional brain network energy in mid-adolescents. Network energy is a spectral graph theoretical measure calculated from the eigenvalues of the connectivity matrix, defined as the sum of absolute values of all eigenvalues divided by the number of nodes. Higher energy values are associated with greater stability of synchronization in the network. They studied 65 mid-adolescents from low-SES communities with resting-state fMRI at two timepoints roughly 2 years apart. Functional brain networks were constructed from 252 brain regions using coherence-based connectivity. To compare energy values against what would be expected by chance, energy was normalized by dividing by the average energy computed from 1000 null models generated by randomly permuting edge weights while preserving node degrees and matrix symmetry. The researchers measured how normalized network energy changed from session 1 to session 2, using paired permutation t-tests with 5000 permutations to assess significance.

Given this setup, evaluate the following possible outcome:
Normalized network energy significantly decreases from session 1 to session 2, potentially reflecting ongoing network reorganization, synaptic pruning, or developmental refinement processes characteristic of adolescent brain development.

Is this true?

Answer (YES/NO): YES